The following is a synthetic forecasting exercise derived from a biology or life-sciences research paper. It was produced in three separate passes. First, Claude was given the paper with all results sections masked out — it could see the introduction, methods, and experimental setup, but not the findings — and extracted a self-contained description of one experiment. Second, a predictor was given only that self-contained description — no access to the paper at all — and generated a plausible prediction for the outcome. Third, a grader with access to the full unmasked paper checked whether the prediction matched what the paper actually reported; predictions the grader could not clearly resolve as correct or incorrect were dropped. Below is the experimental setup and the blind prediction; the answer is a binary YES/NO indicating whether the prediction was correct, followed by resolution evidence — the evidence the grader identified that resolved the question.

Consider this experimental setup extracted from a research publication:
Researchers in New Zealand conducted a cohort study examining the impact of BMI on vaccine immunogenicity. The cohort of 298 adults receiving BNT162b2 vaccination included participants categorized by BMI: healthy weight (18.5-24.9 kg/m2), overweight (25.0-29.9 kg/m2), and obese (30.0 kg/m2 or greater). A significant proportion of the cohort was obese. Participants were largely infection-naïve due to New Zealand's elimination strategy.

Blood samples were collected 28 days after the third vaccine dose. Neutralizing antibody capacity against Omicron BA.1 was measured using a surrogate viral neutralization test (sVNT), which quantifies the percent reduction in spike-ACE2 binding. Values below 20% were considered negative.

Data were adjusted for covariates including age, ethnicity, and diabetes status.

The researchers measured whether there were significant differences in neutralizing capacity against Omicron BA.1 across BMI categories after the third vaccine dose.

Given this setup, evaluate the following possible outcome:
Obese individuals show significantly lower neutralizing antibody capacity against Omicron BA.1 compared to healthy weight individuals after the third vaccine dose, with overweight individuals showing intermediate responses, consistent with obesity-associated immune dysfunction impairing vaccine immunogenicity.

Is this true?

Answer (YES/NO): NO